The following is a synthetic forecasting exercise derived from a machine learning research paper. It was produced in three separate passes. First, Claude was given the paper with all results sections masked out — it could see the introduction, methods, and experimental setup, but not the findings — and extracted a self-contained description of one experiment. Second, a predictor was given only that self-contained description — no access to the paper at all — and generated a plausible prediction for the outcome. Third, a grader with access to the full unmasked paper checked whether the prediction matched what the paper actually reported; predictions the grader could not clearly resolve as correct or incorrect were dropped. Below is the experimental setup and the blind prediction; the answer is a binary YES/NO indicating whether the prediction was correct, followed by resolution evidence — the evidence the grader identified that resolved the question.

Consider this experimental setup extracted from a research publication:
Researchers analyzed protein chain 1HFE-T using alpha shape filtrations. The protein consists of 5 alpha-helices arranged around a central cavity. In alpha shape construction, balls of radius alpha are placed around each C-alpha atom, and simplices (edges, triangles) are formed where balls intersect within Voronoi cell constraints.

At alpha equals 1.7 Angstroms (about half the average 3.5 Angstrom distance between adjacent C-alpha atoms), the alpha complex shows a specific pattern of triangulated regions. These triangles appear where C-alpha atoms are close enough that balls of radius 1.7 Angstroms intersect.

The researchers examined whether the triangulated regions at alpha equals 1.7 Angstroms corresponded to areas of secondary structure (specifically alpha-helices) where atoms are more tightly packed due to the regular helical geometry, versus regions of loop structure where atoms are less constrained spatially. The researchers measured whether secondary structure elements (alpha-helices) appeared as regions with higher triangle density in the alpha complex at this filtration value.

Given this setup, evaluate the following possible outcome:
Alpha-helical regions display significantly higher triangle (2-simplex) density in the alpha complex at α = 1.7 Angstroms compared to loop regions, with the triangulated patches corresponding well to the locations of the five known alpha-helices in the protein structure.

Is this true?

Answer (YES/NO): YES